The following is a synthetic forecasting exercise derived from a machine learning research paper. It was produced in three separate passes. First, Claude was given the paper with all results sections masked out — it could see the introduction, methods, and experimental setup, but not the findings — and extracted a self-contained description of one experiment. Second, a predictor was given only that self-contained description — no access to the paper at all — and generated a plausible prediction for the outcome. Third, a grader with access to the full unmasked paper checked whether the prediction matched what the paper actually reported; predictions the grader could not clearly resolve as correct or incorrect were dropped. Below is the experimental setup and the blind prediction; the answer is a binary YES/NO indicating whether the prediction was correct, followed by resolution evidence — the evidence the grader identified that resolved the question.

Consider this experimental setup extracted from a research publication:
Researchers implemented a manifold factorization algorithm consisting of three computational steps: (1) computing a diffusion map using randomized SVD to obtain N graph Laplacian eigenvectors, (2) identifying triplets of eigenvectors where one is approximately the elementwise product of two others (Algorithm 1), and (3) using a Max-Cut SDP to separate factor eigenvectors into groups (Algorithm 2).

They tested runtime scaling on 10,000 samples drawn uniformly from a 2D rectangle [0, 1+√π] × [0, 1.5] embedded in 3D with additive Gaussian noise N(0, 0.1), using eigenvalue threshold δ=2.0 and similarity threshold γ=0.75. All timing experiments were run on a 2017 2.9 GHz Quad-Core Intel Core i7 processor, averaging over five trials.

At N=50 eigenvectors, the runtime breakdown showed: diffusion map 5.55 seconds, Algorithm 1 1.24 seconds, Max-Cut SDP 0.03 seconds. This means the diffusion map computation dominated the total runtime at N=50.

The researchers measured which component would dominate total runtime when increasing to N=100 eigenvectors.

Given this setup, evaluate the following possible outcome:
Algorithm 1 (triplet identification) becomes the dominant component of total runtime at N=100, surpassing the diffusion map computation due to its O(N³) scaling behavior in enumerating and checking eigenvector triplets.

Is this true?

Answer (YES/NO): YES